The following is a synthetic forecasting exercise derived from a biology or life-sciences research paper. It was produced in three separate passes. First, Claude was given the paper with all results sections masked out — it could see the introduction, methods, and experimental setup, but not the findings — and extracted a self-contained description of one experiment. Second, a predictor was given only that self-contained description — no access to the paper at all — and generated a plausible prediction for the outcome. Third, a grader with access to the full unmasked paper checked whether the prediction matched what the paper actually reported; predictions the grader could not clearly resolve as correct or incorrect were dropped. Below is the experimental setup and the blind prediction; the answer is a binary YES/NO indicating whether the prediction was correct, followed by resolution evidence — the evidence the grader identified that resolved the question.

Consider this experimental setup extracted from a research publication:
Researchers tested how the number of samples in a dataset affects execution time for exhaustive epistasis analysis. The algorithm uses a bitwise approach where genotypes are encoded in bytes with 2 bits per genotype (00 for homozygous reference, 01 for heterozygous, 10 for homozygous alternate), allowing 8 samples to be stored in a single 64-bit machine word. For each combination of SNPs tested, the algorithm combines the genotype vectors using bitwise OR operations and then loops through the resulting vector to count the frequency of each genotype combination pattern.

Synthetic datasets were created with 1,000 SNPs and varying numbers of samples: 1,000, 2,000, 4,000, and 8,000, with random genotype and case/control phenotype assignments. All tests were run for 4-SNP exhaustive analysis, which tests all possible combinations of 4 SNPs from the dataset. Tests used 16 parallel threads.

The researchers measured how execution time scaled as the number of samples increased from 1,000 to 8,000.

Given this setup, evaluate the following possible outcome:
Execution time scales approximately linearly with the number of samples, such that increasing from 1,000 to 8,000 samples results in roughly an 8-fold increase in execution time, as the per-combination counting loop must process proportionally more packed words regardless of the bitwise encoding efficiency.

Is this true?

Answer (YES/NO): YES